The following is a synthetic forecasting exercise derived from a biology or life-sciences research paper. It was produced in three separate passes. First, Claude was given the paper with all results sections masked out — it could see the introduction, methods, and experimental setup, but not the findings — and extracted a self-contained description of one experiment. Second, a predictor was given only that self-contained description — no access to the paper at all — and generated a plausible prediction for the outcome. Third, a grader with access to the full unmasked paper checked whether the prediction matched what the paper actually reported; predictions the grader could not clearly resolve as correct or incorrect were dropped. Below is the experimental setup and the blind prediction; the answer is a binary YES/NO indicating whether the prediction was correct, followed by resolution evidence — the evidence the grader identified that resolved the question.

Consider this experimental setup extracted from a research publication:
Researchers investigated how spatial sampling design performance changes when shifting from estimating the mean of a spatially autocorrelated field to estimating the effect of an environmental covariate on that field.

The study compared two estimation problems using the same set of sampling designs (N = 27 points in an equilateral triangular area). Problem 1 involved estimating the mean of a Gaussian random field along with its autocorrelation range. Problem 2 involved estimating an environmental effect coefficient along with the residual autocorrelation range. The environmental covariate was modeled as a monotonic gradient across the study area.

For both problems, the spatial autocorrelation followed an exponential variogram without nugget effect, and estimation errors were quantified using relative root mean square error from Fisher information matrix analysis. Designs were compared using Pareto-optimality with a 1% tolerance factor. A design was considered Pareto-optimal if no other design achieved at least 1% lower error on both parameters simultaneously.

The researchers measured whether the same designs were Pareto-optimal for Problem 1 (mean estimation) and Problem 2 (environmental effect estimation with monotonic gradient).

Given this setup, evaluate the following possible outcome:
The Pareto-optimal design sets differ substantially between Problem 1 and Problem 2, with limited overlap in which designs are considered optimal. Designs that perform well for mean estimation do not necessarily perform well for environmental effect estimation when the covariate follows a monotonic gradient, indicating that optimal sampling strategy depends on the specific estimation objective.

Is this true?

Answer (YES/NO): YES